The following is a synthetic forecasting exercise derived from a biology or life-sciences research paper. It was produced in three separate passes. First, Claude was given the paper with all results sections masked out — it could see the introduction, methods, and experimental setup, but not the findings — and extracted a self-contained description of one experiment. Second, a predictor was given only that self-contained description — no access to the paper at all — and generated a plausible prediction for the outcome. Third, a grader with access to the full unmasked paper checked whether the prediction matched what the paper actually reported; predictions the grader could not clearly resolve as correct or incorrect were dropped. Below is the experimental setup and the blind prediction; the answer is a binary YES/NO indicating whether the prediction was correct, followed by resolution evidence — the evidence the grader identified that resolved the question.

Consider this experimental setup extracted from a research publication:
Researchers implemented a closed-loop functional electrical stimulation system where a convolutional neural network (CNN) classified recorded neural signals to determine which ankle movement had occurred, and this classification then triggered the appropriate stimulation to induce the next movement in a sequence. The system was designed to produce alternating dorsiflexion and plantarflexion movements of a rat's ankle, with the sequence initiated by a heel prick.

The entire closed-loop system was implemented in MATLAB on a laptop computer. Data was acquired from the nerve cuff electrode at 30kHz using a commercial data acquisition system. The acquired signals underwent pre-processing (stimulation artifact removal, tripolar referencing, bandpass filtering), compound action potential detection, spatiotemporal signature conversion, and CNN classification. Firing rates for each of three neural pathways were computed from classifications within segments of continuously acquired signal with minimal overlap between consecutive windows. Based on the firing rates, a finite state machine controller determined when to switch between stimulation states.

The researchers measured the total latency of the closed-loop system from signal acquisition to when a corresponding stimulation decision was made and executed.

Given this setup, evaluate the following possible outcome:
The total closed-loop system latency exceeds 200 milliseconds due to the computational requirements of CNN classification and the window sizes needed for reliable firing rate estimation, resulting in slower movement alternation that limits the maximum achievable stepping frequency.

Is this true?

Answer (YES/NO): YES